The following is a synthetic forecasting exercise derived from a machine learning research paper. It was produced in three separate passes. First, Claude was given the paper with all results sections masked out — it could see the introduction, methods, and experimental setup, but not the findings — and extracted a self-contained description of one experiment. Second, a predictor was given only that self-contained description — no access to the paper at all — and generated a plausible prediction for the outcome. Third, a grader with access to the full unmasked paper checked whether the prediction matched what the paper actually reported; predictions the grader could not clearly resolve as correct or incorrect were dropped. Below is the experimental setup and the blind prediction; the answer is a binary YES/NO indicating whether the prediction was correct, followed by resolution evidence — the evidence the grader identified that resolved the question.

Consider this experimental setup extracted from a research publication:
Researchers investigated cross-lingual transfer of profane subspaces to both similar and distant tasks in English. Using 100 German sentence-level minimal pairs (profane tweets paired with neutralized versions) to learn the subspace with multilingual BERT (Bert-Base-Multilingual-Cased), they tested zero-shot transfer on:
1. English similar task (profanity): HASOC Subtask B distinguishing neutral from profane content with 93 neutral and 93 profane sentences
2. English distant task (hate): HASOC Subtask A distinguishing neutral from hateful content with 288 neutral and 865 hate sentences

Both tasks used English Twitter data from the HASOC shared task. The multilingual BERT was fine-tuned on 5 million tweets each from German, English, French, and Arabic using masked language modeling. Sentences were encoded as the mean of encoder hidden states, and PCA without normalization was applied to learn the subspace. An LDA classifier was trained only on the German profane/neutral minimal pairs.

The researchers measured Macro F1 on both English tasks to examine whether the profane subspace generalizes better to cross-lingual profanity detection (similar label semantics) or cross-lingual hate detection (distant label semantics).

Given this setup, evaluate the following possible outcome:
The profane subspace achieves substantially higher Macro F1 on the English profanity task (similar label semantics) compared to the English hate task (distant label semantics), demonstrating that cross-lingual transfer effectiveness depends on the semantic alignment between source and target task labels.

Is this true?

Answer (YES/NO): YES